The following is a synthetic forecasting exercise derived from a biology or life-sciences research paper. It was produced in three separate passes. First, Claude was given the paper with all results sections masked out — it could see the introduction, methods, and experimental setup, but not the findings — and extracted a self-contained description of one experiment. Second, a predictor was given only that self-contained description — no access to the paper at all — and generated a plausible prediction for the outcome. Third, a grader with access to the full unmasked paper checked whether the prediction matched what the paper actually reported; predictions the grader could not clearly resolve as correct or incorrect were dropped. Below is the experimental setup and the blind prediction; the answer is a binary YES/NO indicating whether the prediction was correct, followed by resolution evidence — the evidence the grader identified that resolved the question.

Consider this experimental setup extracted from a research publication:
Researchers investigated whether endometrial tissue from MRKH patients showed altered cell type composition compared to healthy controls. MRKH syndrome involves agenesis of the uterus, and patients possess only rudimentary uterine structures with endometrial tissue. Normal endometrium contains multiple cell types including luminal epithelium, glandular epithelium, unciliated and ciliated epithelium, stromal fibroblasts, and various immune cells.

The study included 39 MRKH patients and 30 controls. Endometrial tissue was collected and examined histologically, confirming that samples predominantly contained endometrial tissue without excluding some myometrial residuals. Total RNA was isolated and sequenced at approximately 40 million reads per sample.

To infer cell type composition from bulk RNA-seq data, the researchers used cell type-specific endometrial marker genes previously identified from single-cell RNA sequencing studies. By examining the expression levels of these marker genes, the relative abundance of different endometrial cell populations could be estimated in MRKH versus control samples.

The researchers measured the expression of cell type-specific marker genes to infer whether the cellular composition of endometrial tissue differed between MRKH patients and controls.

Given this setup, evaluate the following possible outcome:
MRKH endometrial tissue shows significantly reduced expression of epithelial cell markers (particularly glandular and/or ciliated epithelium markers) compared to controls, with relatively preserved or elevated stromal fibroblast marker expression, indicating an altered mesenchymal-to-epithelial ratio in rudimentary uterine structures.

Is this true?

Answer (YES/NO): NO